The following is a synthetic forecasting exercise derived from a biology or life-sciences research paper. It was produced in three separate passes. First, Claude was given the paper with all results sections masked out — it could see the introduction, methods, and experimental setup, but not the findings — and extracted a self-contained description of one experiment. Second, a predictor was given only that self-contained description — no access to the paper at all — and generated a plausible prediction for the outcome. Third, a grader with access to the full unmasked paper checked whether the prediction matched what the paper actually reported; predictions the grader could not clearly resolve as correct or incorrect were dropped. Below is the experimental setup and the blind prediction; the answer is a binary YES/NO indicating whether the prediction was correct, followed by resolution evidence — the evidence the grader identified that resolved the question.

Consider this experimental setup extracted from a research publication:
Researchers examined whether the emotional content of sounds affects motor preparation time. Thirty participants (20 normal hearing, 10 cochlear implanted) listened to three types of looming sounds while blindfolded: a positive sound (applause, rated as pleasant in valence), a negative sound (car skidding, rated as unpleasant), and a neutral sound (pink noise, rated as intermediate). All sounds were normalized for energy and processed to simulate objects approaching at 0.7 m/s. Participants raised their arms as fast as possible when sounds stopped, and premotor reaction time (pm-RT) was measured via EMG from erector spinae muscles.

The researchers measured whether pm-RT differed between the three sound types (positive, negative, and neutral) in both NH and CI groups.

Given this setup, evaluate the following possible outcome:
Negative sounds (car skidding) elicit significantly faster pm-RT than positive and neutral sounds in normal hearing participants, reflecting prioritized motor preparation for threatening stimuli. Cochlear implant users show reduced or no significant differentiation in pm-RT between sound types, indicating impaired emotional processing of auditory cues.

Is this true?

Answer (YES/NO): NO